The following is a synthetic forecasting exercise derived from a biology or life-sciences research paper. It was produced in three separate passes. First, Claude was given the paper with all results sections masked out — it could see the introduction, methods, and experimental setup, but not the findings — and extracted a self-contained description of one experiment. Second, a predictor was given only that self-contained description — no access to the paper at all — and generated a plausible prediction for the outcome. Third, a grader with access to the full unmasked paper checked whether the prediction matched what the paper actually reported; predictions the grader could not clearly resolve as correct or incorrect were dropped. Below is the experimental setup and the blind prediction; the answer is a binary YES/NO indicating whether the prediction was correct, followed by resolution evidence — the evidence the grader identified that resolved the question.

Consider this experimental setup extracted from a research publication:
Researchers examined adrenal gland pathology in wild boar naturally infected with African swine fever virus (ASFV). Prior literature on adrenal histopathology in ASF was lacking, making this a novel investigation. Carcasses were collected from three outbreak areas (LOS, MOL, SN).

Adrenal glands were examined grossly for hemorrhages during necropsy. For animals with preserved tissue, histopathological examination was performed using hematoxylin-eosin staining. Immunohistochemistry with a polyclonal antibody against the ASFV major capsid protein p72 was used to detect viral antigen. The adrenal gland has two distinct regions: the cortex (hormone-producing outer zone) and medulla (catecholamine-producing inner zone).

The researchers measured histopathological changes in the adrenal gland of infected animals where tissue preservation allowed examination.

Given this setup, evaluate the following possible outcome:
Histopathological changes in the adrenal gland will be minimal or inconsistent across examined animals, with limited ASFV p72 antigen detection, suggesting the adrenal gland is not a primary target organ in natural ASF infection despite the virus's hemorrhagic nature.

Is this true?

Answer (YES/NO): NO